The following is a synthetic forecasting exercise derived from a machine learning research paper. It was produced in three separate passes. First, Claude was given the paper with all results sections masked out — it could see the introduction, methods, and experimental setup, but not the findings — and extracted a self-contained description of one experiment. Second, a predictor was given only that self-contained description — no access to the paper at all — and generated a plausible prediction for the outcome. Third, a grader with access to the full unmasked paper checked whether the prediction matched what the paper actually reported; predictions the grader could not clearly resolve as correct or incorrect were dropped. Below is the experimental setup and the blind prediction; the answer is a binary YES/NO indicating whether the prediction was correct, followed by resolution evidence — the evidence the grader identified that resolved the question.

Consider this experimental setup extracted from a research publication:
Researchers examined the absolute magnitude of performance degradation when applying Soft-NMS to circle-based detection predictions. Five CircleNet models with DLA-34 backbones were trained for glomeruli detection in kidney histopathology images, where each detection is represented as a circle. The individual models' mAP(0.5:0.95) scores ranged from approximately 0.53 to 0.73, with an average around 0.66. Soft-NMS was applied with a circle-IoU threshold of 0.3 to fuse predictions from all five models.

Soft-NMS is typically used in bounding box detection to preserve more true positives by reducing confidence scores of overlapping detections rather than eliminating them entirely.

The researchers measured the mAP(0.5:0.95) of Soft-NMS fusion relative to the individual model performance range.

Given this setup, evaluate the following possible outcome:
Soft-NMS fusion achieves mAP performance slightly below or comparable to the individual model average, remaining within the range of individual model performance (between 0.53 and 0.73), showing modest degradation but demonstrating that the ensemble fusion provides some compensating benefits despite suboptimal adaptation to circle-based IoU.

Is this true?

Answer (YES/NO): NO